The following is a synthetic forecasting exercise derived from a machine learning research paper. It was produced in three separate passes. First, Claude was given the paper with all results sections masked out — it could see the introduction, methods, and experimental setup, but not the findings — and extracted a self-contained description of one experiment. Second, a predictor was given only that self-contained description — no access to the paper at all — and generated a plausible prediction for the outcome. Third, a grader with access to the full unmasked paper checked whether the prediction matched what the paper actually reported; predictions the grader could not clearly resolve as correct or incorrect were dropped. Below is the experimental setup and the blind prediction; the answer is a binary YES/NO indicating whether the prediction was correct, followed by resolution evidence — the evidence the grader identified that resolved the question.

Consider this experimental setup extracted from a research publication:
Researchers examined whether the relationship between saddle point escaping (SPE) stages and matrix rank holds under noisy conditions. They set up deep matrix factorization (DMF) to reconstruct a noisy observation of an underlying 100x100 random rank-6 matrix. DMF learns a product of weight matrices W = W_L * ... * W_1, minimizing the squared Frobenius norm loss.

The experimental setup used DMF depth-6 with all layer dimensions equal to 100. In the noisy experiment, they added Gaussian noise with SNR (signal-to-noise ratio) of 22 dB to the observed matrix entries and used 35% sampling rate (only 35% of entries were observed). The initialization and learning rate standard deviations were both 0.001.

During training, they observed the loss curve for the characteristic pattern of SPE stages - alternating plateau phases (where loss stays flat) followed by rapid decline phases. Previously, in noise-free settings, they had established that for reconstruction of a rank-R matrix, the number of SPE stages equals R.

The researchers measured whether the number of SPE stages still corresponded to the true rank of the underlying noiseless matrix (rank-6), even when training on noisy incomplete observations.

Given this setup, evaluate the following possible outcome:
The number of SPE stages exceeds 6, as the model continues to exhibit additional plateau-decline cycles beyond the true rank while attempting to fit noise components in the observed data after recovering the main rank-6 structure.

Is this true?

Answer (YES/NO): NO